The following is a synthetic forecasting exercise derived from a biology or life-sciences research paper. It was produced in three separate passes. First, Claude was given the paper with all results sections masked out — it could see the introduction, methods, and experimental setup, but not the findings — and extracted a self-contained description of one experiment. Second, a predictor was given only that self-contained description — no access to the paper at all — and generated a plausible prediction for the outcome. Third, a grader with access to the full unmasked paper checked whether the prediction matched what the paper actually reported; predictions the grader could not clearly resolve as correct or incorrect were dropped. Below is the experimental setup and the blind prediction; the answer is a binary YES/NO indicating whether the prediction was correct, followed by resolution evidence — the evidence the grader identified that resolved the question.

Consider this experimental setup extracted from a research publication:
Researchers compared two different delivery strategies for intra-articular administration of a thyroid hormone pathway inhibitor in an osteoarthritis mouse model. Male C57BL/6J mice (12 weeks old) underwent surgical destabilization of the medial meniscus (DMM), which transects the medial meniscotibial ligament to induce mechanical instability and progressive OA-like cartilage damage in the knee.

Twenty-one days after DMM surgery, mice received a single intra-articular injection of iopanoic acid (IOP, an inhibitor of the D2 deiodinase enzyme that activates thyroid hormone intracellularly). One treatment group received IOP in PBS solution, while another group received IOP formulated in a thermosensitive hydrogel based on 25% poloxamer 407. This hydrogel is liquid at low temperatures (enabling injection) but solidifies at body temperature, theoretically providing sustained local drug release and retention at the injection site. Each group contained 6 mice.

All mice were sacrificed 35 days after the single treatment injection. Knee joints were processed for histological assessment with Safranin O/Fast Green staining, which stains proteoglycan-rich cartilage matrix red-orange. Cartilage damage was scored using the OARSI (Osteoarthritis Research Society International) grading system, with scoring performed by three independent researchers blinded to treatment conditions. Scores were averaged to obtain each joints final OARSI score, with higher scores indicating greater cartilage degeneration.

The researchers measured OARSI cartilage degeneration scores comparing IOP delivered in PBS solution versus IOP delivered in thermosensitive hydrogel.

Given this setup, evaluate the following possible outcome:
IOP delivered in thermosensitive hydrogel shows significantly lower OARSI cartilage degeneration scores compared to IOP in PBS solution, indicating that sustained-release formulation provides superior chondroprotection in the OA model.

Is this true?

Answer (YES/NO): NO